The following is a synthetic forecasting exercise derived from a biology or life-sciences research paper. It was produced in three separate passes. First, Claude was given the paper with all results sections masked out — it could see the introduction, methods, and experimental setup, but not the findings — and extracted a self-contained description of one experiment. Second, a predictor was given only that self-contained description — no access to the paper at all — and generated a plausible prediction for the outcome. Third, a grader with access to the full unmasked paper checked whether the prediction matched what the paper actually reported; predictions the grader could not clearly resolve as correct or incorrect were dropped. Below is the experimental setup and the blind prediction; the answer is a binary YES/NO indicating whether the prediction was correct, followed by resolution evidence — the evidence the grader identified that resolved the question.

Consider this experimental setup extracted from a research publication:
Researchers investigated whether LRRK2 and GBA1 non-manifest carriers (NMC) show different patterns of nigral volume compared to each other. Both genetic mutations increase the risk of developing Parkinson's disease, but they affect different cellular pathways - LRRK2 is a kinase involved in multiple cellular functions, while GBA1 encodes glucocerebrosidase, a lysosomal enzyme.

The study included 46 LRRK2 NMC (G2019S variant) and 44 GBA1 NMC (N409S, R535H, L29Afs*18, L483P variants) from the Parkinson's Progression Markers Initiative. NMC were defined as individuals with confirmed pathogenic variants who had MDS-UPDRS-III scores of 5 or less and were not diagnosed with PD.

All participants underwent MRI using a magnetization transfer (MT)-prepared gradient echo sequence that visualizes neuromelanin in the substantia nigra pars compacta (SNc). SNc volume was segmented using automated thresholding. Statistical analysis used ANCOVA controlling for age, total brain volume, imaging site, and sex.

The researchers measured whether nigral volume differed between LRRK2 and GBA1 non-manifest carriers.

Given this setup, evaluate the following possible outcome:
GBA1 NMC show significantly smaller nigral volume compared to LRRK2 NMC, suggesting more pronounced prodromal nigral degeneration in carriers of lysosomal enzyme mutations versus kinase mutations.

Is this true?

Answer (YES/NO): NO